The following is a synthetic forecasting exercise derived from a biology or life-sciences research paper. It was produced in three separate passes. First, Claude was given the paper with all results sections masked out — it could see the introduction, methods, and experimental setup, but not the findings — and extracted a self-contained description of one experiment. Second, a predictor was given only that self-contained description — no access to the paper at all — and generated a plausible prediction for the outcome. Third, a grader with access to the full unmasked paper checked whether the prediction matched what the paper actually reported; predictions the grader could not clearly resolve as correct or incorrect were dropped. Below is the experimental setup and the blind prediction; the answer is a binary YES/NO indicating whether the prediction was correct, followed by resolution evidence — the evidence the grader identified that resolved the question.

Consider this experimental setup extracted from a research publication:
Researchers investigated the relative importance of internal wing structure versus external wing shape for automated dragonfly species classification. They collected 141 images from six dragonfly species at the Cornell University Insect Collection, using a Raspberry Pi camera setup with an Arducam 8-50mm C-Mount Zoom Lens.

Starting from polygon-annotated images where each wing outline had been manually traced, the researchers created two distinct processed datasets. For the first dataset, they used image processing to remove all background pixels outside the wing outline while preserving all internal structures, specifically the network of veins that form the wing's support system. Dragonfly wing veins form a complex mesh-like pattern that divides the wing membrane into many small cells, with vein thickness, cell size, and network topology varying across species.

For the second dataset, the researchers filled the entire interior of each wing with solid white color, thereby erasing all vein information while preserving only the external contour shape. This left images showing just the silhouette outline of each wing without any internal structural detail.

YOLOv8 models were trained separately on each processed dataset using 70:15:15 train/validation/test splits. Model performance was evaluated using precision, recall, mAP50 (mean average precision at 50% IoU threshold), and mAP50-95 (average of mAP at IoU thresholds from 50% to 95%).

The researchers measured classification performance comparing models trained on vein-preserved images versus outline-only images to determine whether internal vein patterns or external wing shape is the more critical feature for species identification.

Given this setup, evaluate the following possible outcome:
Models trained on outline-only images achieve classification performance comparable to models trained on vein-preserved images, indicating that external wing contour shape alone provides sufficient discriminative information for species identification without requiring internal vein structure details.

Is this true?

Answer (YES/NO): NO